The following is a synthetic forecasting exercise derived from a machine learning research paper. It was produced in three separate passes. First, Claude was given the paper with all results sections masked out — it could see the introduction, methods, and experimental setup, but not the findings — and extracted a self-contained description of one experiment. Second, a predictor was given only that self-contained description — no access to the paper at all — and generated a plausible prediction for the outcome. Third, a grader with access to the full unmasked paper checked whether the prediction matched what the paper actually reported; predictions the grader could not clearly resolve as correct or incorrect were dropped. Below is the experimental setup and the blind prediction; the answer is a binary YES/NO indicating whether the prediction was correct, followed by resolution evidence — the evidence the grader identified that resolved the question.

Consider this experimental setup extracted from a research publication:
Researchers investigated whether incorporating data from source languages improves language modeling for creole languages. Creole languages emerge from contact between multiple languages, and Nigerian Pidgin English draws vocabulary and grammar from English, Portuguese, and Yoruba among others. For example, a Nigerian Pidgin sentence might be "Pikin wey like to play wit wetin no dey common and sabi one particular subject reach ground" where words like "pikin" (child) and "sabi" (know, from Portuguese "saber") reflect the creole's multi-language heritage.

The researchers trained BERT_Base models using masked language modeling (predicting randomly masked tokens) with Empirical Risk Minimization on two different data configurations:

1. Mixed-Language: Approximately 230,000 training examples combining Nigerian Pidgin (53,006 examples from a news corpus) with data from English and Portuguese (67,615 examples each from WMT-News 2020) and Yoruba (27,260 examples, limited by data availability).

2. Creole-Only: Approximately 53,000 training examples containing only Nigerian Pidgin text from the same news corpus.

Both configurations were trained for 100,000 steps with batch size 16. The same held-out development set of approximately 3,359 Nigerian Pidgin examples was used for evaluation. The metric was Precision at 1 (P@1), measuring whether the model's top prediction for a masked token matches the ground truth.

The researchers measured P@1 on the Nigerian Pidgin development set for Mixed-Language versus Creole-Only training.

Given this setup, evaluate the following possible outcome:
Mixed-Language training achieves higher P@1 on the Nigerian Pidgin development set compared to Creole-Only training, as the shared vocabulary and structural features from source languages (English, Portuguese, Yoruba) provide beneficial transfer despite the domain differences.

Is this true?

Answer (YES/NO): NO